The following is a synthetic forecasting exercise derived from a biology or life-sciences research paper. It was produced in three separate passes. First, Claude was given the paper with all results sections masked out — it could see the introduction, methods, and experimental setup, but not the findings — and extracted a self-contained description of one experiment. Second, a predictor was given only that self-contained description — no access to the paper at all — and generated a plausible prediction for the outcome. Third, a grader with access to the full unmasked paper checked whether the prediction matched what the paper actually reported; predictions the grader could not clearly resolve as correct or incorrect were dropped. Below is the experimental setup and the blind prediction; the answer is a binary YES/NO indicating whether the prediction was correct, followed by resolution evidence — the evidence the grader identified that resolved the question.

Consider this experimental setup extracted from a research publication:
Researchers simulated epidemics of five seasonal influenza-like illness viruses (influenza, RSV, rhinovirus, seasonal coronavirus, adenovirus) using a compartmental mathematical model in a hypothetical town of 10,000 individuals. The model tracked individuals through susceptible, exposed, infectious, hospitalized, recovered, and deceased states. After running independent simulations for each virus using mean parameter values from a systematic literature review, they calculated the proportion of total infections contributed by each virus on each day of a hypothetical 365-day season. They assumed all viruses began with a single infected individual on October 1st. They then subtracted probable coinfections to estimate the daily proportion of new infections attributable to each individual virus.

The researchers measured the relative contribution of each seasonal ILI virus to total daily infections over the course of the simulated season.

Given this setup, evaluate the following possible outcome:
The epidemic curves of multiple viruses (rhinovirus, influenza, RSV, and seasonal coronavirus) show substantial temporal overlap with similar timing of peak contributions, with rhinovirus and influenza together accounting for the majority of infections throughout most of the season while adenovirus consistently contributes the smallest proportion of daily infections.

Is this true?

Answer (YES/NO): NO